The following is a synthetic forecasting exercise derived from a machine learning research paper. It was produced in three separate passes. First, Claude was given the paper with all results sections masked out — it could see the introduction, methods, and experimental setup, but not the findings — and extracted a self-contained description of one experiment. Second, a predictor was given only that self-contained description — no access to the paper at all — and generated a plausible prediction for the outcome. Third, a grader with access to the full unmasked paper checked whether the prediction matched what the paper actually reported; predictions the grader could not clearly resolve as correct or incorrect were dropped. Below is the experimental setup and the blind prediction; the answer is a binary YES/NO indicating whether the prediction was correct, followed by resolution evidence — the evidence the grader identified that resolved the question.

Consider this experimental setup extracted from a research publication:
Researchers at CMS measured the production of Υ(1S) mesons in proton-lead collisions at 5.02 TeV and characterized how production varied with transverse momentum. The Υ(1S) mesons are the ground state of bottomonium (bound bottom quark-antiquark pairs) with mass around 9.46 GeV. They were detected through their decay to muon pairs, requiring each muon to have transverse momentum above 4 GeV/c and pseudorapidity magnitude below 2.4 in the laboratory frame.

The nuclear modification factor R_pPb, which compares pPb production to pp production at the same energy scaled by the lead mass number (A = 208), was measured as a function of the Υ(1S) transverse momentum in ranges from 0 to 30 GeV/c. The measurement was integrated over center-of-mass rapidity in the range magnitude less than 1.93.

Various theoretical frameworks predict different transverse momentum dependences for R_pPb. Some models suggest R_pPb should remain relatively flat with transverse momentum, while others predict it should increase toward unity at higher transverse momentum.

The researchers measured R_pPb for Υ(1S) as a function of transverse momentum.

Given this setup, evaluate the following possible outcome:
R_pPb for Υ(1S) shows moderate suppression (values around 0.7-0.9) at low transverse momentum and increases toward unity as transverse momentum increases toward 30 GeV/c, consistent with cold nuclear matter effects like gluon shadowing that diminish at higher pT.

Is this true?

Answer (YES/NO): NO